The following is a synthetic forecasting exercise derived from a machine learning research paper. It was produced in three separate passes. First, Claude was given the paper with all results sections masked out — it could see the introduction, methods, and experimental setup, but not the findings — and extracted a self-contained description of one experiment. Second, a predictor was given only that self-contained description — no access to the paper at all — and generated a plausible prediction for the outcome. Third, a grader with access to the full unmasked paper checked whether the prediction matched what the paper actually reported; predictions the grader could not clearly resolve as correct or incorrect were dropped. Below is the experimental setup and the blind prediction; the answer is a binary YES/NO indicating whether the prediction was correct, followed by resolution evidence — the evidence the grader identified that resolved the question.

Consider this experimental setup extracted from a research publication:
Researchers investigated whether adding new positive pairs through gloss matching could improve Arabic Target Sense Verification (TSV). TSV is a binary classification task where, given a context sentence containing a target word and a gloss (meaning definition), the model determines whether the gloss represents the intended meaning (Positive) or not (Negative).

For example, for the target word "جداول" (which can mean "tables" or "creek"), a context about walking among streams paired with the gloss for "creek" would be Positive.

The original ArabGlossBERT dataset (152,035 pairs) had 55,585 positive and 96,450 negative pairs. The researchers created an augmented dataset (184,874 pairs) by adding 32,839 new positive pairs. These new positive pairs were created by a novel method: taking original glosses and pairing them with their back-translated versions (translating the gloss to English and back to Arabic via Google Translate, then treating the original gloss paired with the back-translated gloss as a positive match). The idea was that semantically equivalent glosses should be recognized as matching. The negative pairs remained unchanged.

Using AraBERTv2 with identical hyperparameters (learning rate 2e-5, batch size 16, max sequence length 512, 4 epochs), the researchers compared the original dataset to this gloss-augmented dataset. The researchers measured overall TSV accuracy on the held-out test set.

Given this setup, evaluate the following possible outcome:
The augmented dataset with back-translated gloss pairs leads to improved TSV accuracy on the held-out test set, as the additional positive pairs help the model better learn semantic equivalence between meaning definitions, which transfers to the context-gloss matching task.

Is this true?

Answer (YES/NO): NO